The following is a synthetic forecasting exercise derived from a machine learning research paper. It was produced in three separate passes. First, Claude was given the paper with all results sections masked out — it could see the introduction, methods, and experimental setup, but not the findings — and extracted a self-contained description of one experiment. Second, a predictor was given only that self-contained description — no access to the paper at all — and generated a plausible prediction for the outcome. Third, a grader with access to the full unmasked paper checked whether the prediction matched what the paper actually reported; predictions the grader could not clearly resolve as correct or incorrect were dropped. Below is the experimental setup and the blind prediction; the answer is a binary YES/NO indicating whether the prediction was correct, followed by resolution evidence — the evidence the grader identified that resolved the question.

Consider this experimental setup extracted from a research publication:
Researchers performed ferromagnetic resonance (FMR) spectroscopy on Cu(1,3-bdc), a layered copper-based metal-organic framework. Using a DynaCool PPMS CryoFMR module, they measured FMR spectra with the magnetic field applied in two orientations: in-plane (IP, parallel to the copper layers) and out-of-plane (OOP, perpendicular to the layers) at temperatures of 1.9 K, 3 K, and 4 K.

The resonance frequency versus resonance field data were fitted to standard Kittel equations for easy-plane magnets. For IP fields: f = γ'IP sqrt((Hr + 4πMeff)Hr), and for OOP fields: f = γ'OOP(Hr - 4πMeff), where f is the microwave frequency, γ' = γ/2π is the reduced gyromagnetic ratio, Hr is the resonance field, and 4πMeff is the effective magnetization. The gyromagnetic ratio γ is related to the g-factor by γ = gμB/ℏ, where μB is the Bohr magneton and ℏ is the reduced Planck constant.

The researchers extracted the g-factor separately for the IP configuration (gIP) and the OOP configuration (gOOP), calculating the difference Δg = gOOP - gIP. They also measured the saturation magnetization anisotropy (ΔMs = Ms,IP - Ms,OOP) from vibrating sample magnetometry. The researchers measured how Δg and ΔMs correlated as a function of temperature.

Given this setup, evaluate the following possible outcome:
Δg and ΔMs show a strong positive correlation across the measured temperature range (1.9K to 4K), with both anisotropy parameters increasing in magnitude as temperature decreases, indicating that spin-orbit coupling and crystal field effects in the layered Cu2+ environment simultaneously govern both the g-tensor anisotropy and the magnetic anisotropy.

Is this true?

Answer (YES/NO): NO